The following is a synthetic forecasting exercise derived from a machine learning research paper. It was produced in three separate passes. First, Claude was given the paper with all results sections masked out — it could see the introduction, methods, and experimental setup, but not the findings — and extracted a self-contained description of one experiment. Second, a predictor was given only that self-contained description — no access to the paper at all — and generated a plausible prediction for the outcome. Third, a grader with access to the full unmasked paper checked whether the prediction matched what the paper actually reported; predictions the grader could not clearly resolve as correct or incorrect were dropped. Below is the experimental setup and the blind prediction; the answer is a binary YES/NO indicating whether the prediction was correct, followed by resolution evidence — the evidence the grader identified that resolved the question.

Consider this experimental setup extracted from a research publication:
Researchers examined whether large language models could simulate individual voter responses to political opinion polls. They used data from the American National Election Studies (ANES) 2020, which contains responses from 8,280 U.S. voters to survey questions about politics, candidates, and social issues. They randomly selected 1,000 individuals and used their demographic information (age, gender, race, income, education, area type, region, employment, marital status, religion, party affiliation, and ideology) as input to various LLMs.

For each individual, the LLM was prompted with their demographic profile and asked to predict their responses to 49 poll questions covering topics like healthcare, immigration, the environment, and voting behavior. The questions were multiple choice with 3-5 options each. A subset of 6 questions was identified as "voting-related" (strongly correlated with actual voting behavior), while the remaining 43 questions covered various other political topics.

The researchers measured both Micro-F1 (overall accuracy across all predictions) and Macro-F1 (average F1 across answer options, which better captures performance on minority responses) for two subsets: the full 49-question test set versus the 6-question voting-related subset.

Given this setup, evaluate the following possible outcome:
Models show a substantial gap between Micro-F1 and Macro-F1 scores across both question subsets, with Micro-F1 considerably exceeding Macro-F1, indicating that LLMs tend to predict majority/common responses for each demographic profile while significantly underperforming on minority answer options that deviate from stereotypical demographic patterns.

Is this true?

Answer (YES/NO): YES